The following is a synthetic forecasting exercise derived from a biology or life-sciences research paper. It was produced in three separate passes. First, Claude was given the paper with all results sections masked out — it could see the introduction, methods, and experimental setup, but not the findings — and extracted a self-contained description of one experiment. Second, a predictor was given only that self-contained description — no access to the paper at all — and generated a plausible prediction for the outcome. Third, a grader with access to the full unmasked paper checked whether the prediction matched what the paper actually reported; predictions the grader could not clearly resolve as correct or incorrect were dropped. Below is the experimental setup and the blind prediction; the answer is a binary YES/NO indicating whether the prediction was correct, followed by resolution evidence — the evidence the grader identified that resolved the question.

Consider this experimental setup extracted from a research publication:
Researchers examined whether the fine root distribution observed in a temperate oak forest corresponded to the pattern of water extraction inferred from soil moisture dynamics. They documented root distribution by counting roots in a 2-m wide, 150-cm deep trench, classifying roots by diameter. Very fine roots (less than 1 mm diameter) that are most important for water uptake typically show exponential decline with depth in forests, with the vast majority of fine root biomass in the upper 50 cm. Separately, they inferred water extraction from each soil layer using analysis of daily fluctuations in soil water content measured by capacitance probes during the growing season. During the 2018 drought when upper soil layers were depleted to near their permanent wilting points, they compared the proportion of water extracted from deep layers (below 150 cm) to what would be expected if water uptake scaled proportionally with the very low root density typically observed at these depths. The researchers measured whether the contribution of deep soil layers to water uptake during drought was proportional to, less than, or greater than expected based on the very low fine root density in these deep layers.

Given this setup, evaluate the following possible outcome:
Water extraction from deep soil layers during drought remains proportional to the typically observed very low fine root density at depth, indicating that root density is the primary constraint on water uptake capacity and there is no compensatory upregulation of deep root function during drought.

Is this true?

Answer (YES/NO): NO